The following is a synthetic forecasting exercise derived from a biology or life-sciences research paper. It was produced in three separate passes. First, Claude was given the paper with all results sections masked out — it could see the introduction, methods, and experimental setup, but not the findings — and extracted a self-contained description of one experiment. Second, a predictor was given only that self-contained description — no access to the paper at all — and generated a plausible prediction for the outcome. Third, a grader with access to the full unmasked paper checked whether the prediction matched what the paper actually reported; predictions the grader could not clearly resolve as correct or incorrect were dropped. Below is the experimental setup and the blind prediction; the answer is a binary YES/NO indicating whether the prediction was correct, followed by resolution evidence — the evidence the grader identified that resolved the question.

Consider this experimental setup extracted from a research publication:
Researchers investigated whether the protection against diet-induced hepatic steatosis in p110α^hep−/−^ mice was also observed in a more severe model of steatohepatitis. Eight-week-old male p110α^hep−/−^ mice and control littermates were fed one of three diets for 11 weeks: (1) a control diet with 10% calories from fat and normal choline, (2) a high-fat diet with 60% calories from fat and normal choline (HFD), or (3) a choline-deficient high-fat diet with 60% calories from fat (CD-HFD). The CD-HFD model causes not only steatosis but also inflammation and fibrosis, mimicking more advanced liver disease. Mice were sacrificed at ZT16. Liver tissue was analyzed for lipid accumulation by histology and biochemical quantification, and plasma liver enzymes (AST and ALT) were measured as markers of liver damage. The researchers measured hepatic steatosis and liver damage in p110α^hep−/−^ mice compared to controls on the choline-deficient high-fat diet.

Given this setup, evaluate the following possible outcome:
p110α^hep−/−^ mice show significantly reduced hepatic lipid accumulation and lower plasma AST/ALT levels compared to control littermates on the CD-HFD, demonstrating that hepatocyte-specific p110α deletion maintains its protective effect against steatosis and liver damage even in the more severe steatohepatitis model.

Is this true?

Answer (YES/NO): NO